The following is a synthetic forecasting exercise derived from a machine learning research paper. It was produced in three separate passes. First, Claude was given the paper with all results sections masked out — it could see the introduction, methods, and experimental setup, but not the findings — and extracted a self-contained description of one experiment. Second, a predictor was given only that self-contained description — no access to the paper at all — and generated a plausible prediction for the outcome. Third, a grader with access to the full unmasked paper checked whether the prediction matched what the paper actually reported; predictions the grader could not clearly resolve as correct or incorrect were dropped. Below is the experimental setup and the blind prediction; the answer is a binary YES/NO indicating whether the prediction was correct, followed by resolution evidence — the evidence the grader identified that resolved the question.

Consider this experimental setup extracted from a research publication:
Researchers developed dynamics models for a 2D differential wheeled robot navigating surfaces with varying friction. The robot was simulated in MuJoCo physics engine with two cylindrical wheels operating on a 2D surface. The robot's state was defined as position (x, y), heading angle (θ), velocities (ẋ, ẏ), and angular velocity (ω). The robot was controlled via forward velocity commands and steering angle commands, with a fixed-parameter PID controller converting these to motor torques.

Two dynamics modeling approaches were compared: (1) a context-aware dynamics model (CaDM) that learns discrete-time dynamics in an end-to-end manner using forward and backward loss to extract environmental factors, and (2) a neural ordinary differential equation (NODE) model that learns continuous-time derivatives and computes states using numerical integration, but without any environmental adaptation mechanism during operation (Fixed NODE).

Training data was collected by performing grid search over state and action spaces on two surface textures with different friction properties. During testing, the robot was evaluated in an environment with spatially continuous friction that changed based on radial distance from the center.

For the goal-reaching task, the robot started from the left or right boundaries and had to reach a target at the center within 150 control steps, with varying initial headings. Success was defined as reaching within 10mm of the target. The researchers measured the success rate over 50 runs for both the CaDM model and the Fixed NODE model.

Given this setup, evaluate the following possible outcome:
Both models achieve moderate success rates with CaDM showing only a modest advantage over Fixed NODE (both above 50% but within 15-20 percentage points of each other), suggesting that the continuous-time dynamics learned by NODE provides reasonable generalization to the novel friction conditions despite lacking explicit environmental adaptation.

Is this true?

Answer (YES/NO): NO